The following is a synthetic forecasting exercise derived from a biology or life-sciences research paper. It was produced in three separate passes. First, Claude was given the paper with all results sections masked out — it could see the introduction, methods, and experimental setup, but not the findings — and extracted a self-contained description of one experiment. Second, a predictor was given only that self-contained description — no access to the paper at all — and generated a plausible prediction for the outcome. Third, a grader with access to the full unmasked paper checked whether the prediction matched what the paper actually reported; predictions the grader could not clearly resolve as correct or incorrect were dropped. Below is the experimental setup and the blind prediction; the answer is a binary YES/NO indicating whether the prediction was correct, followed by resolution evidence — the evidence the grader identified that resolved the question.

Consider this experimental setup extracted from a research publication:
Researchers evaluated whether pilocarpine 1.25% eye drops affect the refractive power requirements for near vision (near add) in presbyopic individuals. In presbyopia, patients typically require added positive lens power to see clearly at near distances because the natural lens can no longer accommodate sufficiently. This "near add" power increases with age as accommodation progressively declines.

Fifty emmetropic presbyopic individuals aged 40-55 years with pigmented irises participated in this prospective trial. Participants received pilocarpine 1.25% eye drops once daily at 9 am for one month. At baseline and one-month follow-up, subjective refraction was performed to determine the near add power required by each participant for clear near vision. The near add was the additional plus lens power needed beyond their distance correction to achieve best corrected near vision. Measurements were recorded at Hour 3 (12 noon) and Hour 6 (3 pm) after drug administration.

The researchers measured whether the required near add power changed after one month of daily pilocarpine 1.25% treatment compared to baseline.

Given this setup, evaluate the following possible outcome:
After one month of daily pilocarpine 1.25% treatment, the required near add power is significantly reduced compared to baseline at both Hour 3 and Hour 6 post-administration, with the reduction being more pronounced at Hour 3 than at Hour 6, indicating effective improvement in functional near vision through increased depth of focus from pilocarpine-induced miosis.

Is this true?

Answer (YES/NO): NO